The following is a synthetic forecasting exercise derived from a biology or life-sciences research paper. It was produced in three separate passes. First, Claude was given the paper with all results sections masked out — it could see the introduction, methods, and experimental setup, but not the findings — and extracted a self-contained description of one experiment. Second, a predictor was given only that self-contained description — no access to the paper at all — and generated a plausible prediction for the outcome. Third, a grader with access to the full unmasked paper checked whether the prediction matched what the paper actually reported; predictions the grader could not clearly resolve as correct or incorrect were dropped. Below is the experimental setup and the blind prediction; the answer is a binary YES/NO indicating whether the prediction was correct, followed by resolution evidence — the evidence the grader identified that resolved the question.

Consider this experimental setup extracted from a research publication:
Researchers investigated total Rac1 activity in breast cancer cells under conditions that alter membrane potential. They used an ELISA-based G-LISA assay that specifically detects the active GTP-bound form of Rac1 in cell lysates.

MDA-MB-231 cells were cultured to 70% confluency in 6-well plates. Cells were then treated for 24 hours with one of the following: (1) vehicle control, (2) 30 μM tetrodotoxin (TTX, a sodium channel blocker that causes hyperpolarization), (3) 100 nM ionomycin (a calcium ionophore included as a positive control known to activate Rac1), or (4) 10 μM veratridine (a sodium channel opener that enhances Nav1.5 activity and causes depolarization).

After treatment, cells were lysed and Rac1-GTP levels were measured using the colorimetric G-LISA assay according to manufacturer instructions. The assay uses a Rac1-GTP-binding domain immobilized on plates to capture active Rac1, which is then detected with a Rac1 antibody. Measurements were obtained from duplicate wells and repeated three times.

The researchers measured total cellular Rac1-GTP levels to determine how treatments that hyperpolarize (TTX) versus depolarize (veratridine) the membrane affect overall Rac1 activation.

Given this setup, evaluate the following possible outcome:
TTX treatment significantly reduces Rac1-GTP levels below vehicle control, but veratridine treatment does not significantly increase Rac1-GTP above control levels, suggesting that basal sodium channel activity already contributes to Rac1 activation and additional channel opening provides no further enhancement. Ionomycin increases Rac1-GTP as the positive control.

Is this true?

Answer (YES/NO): NO